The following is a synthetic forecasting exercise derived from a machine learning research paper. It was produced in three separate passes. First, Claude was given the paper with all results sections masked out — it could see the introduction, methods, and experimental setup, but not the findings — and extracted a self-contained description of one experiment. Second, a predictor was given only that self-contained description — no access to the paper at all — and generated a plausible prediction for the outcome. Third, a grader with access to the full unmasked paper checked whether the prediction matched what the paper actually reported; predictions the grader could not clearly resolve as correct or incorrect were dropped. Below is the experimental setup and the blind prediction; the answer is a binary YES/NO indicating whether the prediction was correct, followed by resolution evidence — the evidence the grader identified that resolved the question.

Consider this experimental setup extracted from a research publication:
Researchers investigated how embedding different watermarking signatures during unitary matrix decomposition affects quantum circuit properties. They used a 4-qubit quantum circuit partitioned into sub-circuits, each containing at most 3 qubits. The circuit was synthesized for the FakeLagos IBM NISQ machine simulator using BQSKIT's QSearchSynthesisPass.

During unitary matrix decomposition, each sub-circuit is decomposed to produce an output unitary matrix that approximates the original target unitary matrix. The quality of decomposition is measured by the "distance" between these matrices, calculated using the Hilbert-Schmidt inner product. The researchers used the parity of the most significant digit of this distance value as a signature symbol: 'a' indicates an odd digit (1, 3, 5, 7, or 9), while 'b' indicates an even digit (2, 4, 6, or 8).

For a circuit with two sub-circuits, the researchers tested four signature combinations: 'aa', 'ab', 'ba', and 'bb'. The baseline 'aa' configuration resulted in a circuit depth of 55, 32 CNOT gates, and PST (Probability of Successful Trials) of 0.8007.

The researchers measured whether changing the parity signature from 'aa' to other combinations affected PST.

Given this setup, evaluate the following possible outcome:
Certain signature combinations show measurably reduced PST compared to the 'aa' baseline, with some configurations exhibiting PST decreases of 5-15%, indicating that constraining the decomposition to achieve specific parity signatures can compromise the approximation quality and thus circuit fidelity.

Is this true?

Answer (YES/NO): NO